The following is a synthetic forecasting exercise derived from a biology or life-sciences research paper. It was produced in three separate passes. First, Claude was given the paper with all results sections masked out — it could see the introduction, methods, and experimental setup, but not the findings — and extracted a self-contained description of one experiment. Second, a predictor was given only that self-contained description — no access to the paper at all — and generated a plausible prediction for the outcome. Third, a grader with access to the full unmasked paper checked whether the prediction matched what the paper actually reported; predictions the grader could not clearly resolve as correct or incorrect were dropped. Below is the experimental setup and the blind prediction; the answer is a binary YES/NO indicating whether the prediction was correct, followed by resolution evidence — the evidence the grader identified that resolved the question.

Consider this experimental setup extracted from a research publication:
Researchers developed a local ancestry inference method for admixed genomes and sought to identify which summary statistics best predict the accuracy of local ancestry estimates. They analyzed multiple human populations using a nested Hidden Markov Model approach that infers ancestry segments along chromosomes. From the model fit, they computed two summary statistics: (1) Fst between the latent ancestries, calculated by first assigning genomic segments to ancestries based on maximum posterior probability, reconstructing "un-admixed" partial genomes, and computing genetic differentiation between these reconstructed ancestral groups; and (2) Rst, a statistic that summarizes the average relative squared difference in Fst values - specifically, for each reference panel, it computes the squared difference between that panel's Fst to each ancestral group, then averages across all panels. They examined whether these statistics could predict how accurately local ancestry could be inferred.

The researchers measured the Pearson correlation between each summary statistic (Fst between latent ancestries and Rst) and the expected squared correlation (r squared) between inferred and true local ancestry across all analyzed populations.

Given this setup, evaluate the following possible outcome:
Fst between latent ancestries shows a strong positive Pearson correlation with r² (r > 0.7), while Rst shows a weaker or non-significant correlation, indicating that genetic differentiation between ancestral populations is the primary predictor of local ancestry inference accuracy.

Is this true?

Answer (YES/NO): NO